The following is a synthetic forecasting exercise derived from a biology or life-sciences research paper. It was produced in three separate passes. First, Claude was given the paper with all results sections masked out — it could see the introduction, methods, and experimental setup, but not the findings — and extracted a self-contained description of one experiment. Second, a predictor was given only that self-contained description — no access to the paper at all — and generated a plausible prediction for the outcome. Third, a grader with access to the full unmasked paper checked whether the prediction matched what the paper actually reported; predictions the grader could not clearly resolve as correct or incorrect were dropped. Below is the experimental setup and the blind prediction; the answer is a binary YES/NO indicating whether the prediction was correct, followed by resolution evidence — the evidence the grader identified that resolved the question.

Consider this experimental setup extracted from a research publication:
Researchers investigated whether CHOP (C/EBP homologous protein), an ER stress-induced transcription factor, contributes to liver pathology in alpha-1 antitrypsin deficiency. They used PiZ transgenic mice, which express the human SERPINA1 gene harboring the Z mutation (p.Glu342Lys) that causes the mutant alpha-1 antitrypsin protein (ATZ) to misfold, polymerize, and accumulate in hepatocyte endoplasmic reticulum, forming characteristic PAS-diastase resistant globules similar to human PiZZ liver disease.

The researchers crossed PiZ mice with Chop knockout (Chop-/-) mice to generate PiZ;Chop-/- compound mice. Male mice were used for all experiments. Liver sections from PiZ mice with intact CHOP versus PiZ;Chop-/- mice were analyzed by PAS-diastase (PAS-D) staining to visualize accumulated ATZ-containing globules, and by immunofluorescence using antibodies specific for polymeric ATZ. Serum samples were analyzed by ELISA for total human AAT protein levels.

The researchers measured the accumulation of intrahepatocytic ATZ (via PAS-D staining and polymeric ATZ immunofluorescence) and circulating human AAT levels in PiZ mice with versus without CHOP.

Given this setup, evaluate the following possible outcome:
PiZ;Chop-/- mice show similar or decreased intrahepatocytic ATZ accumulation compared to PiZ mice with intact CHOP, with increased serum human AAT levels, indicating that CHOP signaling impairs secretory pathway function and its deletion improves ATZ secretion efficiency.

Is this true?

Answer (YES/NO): NO